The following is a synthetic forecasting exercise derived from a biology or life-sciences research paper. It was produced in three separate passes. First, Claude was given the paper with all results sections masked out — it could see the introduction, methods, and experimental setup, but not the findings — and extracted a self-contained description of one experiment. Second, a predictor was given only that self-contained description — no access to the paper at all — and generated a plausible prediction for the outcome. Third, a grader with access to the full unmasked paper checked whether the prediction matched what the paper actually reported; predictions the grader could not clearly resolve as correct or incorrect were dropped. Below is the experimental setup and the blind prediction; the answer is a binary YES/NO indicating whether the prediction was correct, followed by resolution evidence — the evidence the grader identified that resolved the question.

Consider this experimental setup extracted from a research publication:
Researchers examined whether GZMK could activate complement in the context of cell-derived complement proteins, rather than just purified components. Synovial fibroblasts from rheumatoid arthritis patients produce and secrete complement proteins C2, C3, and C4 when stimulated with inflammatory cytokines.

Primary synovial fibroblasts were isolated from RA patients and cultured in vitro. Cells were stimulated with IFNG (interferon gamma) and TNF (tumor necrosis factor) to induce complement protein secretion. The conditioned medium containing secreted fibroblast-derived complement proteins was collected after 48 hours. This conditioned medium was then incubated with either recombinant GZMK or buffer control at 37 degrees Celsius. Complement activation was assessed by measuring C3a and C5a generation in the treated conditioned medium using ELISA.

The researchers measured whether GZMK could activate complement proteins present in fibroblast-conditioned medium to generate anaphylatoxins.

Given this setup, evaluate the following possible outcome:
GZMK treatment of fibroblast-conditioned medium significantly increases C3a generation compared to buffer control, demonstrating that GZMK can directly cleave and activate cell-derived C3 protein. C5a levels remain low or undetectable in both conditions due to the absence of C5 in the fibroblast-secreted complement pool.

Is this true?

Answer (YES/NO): NO